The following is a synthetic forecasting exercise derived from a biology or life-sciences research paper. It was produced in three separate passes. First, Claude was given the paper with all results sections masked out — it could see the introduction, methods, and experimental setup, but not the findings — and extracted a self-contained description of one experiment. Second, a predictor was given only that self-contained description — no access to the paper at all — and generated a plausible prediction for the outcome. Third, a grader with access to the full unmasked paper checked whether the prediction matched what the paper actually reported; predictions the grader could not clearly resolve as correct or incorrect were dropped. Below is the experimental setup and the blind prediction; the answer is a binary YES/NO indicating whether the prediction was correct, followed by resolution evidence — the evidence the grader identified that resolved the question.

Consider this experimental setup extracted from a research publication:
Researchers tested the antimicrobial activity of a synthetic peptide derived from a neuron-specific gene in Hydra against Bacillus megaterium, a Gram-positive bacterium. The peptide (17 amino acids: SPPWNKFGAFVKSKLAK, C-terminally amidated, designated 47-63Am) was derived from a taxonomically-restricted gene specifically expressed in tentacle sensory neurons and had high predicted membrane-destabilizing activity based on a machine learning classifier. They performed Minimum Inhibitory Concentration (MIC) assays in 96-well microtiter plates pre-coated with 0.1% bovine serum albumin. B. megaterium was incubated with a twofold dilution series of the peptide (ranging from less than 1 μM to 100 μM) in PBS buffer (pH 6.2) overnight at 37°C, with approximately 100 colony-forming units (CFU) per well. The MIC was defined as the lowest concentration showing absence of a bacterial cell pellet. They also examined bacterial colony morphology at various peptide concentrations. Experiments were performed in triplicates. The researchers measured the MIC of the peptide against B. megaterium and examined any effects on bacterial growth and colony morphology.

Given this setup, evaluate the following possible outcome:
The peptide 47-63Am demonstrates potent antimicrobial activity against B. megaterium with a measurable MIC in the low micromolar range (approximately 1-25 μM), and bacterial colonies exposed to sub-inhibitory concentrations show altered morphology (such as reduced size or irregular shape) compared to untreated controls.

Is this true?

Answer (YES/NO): NO